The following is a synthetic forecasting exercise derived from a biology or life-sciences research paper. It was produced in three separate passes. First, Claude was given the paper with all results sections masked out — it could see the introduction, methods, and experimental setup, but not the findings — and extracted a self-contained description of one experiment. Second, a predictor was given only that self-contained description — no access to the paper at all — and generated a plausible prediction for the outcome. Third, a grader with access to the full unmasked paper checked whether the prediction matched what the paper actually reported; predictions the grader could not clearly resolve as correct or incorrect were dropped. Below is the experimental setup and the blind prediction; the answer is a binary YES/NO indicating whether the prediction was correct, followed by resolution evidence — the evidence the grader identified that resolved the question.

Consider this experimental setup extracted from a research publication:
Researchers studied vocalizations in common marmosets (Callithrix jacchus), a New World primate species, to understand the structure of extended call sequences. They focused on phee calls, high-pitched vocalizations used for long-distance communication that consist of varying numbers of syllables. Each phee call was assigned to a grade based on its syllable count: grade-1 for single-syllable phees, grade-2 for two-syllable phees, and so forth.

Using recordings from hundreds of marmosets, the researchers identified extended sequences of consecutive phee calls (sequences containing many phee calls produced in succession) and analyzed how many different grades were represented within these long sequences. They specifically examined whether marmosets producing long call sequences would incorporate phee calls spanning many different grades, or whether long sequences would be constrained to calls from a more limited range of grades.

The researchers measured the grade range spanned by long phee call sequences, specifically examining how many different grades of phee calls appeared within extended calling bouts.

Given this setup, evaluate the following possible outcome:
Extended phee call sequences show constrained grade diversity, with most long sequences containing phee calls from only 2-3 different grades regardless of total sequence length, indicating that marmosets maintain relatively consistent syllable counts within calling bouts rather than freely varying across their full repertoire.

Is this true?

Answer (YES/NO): YES